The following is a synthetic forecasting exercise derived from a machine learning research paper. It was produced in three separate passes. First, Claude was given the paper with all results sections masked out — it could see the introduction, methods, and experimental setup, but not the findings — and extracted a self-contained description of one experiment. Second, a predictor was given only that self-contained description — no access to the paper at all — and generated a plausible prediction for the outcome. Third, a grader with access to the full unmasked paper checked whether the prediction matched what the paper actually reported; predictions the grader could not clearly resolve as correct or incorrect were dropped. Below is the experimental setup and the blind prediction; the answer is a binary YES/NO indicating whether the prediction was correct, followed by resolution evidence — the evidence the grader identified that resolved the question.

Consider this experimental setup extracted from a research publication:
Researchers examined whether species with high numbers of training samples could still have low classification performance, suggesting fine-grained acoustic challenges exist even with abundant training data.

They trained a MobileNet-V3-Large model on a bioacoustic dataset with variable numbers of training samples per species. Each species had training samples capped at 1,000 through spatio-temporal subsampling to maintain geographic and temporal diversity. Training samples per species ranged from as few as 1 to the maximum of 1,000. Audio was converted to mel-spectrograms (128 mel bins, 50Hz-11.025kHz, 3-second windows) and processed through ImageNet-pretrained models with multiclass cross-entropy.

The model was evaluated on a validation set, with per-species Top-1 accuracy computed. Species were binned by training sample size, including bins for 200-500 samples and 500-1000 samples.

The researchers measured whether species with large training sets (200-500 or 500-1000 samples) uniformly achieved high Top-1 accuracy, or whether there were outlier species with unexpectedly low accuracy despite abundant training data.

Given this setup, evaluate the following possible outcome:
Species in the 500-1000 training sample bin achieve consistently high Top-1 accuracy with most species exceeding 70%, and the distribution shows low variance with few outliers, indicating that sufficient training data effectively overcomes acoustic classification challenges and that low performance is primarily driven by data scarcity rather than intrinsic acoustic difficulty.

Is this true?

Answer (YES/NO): NO